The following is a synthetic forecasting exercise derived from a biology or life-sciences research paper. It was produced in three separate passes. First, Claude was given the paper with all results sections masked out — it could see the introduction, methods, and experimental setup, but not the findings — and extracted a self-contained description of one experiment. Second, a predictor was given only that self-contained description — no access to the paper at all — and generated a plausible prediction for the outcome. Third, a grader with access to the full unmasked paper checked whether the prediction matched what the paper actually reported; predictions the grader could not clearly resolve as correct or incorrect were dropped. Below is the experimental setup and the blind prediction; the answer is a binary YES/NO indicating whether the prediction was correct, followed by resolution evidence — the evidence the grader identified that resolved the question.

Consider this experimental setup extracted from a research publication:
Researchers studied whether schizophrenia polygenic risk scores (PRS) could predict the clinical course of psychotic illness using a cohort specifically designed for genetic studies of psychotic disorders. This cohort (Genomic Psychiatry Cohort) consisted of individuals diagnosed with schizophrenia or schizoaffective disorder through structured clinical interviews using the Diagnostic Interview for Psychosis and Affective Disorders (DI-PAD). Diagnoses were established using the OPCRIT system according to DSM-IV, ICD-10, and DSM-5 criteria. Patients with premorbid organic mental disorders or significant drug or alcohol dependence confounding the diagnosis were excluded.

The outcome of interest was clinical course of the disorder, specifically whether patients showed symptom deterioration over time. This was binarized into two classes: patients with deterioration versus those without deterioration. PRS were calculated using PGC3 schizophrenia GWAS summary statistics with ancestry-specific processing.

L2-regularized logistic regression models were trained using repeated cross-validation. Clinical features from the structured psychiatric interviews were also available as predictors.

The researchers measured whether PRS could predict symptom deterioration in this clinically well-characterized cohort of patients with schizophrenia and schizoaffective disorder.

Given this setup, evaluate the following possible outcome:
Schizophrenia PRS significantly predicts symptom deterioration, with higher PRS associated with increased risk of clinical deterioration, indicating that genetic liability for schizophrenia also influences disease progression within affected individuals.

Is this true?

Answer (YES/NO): NO